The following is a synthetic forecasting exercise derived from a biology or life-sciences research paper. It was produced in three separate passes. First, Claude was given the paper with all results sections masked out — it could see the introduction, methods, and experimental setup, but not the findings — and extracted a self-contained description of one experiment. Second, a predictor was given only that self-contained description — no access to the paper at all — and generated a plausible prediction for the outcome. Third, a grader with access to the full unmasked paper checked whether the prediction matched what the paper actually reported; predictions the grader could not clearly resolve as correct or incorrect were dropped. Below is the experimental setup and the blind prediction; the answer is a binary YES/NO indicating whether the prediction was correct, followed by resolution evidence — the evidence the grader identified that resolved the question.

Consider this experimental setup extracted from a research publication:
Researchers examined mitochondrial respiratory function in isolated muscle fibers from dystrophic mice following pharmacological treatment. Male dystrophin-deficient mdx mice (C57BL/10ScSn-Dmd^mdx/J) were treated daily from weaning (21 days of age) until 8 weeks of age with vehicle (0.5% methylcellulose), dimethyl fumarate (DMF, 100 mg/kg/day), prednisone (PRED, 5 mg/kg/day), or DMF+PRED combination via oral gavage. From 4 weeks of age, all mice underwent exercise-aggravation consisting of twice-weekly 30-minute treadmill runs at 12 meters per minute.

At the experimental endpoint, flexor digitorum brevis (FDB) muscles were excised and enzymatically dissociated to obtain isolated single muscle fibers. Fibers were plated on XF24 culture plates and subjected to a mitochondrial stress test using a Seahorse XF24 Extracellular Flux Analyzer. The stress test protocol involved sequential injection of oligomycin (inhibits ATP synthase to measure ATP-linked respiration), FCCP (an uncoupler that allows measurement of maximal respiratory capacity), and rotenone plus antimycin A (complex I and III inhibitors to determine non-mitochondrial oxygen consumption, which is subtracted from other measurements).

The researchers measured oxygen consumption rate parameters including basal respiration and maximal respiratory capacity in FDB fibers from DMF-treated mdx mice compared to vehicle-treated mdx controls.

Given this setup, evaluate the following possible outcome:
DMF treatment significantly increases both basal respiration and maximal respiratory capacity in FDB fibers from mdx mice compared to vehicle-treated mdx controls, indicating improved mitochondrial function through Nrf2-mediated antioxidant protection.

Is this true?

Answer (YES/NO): NO